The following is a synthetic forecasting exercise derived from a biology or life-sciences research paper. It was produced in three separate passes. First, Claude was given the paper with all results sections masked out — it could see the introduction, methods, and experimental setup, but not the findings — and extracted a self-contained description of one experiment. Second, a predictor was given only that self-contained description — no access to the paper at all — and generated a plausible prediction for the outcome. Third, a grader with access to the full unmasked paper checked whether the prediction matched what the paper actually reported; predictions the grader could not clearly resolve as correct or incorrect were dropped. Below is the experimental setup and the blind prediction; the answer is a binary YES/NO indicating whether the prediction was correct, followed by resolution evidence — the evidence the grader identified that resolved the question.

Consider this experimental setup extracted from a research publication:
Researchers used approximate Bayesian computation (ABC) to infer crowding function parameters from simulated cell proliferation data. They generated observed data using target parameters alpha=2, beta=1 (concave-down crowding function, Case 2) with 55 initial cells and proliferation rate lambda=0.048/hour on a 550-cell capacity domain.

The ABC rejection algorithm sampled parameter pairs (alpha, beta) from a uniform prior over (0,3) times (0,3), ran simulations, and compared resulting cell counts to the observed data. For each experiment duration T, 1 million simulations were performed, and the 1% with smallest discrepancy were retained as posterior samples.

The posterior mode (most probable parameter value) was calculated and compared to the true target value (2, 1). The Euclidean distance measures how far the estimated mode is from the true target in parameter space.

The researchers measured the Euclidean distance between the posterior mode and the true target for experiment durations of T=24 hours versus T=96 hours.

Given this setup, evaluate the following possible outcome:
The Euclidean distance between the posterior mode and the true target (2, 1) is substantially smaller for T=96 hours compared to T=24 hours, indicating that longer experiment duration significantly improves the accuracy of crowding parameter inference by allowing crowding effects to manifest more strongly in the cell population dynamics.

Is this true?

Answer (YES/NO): NO